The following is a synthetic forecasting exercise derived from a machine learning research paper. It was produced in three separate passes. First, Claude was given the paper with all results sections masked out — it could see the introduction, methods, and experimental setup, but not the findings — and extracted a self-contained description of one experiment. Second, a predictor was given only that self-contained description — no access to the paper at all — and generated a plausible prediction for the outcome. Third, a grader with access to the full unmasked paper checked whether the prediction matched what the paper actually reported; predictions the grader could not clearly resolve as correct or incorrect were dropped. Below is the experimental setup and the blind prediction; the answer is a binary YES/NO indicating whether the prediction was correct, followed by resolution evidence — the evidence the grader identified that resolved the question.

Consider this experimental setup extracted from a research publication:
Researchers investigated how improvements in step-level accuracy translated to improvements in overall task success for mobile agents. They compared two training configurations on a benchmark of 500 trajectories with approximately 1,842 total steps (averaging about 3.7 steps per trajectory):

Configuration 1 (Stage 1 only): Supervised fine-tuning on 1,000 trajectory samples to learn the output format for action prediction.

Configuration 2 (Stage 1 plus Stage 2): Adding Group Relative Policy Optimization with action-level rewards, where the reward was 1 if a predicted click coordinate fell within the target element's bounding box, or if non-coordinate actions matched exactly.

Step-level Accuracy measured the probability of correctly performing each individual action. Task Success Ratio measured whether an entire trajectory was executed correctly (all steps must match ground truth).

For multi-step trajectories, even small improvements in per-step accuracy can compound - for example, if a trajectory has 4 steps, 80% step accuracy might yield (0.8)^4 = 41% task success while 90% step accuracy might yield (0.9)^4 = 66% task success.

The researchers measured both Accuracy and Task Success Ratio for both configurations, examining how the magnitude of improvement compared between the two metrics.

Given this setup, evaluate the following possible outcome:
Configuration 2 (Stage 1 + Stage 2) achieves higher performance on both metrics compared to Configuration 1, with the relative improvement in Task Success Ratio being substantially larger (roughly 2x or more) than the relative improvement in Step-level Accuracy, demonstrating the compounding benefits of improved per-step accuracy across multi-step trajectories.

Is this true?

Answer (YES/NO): YES